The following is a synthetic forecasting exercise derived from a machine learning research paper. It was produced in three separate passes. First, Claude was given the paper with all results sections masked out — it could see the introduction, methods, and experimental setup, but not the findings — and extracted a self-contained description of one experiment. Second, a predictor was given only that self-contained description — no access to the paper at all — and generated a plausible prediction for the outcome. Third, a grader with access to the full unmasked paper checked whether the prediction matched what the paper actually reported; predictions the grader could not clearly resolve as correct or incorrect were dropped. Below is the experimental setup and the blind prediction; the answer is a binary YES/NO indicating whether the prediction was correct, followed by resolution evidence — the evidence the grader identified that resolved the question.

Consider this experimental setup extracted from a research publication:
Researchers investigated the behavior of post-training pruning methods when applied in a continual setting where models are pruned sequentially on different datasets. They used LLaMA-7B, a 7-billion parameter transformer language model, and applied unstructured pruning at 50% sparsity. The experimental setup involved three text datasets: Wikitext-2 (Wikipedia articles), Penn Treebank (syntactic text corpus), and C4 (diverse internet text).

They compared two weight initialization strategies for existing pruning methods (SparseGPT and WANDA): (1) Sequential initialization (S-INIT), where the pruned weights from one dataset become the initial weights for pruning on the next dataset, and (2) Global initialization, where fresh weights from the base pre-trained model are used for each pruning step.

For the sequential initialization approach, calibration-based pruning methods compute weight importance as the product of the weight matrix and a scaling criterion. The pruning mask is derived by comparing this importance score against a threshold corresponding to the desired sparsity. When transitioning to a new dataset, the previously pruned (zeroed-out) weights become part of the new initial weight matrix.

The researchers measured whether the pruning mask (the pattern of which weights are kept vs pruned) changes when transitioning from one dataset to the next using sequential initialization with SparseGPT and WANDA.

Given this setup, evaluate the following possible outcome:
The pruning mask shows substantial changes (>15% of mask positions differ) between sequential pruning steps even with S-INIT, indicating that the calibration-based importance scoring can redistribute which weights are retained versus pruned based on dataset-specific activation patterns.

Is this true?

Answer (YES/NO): NO